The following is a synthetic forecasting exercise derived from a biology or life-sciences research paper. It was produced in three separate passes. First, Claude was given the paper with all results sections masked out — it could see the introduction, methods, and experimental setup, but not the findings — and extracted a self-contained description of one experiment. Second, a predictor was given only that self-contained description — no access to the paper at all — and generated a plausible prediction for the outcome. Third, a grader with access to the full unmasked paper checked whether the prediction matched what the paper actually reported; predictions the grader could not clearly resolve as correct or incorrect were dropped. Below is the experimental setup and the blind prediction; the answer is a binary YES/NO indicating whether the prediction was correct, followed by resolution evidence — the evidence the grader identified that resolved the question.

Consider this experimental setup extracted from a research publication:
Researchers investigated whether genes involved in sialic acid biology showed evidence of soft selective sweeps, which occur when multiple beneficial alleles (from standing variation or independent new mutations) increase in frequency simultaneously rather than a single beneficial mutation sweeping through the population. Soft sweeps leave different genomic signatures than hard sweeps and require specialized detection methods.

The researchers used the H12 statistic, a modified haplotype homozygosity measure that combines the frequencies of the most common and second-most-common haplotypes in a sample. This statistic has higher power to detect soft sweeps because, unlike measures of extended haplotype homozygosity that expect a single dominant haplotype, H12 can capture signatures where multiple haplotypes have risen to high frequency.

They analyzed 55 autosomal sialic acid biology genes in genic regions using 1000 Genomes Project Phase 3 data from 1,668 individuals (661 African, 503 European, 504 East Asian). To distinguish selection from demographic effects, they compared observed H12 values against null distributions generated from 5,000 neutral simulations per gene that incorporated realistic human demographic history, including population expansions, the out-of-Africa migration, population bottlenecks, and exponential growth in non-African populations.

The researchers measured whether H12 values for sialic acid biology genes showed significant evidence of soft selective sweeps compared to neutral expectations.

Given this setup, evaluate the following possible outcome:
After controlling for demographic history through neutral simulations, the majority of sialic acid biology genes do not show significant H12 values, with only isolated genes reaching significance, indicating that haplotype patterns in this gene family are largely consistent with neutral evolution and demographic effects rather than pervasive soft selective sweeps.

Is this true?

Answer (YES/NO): NO